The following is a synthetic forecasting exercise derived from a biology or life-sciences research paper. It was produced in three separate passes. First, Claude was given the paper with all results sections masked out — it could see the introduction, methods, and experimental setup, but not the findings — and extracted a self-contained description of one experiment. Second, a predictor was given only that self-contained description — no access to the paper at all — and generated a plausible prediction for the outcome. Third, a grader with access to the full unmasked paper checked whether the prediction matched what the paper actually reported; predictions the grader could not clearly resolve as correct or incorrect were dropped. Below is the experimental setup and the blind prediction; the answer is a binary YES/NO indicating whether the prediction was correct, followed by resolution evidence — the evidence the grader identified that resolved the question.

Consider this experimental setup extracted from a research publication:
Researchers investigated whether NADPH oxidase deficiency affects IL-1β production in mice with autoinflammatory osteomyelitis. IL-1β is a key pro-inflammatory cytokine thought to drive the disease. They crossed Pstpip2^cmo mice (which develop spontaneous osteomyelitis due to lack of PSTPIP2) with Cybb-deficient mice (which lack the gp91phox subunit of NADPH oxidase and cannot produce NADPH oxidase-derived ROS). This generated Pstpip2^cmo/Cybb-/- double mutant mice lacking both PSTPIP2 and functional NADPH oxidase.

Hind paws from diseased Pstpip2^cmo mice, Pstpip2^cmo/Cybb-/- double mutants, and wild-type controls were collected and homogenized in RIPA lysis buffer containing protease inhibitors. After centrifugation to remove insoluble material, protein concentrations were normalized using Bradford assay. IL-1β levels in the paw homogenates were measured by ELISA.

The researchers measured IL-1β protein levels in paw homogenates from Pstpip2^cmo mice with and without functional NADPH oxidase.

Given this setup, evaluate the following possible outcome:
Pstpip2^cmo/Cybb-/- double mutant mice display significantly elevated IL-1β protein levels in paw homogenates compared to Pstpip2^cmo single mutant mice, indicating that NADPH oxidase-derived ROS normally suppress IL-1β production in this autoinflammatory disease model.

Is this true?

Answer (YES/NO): NO